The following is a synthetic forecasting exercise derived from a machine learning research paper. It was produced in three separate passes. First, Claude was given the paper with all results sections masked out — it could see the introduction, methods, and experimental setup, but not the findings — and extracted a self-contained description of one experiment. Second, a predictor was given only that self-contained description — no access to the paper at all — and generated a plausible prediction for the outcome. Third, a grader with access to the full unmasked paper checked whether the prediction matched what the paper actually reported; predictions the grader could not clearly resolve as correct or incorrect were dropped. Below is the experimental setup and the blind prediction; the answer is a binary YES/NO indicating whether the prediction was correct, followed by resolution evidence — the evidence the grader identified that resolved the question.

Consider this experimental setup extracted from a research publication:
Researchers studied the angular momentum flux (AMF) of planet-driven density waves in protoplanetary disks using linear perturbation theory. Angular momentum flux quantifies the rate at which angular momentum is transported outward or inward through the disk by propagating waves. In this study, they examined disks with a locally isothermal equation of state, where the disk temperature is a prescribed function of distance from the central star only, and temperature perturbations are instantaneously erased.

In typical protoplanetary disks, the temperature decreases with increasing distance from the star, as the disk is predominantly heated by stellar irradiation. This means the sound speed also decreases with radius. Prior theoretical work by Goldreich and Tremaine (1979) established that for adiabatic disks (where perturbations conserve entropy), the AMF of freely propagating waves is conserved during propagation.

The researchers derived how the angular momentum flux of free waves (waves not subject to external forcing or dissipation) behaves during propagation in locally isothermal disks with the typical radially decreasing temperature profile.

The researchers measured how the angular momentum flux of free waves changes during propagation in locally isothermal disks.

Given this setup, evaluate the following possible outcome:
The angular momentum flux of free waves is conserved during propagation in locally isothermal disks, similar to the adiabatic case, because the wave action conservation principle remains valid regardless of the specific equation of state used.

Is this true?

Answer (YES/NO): NO